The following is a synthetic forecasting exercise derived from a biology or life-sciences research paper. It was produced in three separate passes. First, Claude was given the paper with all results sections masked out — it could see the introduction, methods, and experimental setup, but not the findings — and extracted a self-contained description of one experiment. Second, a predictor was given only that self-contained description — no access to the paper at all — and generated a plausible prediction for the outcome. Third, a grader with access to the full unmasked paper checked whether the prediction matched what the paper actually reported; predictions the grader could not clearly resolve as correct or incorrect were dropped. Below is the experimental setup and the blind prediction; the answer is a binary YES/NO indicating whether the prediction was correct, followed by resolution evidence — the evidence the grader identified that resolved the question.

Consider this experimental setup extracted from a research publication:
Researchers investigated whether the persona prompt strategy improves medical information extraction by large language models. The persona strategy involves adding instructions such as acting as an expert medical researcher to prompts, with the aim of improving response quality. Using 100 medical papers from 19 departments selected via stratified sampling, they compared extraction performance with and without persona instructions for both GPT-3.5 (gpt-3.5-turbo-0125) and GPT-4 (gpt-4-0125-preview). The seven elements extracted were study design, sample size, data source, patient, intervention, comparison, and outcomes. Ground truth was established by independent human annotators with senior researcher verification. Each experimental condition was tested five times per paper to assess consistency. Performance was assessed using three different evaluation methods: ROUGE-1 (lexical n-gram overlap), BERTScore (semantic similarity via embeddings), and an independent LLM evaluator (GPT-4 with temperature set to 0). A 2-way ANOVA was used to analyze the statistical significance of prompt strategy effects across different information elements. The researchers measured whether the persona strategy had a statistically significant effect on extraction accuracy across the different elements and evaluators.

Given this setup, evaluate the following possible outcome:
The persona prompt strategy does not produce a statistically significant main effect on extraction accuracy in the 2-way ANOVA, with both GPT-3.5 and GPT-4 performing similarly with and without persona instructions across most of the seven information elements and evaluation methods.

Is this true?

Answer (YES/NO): NO